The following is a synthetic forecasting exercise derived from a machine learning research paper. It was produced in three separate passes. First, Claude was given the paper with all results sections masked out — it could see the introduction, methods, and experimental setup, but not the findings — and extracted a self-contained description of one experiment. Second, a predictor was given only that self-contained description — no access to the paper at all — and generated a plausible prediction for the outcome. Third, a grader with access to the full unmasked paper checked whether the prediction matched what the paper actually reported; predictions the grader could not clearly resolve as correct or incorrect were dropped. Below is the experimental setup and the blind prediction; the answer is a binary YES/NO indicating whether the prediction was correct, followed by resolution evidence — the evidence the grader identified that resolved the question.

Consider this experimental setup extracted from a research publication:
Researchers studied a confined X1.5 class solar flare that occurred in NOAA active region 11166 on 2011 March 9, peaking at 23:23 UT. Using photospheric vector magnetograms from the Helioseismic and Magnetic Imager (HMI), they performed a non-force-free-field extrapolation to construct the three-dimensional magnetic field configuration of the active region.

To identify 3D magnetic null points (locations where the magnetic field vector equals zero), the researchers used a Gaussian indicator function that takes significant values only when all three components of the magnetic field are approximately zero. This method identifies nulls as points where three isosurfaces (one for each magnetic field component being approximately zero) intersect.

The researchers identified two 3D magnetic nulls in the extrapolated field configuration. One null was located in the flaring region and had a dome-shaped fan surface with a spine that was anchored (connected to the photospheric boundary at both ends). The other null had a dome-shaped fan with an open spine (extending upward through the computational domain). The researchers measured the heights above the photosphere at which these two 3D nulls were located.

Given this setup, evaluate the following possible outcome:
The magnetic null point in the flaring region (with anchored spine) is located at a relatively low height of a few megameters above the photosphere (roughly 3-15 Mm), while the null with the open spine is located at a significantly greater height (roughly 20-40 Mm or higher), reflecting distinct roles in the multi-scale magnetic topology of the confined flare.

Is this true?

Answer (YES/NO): NO